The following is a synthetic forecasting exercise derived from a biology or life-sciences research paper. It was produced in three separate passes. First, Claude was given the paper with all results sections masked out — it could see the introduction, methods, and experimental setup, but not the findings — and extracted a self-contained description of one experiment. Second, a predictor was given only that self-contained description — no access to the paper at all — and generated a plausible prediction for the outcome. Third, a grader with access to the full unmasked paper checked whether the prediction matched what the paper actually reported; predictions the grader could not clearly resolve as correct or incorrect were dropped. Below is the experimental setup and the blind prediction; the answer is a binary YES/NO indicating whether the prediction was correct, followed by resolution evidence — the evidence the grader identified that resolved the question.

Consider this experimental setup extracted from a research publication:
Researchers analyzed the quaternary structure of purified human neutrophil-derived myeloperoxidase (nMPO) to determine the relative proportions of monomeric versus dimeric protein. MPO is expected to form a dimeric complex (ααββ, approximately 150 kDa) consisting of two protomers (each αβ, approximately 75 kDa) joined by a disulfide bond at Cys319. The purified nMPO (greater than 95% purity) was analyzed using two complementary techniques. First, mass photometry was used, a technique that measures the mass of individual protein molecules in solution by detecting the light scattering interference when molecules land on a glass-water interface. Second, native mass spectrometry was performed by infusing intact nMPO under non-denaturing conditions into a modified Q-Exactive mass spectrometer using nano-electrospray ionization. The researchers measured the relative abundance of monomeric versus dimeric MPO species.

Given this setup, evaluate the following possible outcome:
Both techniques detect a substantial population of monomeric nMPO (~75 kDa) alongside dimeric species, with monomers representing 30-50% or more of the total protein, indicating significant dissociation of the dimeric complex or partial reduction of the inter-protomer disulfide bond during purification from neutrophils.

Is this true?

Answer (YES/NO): NO